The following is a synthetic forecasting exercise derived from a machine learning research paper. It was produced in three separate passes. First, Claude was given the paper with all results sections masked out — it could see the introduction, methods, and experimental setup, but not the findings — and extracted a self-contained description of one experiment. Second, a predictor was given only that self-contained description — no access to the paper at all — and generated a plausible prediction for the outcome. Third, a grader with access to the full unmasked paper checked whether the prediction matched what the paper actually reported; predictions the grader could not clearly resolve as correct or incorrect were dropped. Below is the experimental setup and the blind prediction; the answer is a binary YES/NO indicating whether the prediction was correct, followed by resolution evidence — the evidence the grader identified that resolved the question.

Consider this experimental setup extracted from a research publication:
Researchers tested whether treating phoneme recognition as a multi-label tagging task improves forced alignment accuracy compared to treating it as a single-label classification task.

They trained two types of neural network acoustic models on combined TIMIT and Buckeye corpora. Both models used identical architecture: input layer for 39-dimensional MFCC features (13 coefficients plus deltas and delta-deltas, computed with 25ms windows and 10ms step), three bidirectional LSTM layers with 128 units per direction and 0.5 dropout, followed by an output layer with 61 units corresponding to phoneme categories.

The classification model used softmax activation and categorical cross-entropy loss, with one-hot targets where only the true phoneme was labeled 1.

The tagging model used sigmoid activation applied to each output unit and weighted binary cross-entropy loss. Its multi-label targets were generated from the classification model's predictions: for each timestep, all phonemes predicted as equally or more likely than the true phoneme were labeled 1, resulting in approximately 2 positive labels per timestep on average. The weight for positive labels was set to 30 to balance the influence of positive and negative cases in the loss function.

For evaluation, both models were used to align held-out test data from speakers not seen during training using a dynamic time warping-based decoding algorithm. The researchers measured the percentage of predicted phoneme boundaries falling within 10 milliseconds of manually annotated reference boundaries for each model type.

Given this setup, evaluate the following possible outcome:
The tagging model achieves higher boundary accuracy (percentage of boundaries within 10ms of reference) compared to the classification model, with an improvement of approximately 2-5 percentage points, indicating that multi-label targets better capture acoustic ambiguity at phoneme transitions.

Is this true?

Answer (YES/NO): NO